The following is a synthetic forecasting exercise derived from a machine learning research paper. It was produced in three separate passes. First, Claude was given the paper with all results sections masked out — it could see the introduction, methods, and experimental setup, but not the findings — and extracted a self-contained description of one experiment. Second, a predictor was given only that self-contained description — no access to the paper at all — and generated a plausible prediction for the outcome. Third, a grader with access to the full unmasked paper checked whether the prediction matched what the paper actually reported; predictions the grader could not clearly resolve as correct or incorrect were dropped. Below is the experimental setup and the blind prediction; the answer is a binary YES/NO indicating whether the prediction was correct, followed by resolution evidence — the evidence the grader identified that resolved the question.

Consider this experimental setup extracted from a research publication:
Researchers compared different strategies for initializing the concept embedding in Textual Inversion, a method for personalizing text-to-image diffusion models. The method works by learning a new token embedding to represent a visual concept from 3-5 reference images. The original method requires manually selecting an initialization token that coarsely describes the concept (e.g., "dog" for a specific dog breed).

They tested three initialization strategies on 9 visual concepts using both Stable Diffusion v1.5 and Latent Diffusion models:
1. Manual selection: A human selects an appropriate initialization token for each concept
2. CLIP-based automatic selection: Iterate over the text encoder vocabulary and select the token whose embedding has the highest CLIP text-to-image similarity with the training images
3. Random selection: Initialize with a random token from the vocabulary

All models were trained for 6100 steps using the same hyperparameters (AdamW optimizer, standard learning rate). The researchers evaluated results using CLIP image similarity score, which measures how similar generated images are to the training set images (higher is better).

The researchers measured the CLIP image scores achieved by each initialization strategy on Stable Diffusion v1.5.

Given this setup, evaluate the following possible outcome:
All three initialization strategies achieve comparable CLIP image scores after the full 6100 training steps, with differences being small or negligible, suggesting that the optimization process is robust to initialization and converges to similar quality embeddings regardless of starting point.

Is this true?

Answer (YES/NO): YES